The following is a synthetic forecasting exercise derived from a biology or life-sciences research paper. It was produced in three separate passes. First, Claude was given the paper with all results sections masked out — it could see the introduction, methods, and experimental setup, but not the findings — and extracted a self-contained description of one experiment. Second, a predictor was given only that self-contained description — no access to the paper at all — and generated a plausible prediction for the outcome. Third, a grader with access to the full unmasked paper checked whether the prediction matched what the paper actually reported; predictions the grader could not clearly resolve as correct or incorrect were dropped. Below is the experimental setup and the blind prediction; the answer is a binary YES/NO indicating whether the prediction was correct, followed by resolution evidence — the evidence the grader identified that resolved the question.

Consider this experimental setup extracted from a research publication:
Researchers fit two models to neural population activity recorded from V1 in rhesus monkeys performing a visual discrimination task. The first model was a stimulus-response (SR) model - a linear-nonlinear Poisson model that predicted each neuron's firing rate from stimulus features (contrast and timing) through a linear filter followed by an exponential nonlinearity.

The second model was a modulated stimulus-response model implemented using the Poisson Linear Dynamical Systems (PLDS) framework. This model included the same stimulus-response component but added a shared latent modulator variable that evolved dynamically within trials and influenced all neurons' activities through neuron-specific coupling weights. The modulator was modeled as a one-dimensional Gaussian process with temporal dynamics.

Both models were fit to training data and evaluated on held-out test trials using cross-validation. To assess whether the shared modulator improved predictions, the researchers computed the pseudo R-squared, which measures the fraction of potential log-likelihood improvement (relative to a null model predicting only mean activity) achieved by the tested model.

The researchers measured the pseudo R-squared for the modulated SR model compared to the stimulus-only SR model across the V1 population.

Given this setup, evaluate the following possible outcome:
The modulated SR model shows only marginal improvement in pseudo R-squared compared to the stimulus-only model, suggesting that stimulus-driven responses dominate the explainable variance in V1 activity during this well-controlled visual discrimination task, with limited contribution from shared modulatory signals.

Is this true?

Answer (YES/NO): NO